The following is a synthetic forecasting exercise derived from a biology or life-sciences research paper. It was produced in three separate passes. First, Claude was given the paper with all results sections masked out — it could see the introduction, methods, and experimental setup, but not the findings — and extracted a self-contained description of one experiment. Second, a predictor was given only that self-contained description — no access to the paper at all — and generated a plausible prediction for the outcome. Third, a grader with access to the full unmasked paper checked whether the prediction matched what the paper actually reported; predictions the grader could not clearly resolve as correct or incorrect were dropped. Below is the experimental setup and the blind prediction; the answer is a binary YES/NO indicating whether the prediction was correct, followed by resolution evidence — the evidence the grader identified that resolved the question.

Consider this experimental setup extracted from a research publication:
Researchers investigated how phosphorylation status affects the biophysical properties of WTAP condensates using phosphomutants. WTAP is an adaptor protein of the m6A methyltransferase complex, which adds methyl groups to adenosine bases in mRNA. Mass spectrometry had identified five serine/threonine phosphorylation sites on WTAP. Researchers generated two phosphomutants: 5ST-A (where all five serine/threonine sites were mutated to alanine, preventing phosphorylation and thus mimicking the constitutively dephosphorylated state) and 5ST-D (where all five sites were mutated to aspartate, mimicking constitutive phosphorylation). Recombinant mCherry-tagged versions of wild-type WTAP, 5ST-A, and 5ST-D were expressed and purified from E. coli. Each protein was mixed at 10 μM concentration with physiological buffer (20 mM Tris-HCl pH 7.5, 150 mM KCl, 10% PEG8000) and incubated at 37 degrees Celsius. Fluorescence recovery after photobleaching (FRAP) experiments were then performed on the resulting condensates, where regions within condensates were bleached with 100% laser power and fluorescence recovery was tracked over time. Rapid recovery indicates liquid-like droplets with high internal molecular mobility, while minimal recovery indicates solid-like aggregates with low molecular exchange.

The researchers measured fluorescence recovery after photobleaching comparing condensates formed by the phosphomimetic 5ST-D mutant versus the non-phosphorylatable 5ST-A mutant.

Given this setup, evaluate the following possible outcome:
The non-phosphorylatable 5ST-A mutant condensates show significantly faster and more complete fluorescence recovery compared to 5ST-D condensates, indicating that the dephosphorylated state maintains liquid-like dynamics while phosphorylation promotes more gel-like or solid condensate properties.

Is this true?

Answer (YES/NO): YES